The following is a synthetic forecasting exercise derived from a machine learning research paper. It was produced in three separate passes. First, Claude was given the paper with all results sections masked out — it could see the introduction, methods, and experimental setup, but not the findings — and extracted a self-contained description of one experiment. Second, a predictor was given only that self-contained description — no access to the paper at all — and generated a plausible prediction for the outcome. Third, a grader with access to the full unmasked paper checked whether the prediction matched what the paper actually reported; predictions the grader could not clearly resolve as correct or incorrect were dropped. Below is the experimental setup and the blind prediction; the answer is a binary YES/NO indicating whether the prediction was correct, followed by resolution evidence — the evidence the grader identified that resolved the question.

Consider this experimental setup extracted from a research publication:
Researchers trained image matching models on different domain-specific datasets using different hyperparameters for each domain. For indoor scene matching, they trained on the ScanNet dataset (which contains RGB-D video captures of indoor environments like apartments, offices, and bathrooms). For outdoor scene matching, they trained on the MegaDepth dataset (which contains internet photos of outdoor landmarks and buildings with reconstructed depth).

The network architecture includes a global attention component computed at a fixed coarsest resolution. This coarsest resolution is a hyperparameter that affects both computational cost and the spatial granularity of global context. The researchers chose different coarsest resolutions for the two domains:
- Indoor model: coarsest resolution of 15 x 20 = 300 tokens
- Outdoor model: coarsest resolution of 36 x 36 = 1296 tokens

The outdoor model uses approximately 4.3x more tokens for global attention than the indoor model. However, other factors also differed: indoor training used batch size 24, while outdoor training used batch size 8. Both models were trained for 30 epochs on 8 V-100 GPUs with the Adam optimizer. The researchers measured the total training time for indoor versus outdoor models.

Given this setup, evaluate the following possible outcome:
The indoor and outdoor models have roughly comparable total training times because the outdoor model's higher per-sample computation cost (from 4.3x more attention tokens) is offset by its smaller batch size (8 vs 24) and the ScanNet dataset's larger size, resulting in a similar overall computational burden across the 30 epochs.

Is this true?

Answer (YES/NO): NO